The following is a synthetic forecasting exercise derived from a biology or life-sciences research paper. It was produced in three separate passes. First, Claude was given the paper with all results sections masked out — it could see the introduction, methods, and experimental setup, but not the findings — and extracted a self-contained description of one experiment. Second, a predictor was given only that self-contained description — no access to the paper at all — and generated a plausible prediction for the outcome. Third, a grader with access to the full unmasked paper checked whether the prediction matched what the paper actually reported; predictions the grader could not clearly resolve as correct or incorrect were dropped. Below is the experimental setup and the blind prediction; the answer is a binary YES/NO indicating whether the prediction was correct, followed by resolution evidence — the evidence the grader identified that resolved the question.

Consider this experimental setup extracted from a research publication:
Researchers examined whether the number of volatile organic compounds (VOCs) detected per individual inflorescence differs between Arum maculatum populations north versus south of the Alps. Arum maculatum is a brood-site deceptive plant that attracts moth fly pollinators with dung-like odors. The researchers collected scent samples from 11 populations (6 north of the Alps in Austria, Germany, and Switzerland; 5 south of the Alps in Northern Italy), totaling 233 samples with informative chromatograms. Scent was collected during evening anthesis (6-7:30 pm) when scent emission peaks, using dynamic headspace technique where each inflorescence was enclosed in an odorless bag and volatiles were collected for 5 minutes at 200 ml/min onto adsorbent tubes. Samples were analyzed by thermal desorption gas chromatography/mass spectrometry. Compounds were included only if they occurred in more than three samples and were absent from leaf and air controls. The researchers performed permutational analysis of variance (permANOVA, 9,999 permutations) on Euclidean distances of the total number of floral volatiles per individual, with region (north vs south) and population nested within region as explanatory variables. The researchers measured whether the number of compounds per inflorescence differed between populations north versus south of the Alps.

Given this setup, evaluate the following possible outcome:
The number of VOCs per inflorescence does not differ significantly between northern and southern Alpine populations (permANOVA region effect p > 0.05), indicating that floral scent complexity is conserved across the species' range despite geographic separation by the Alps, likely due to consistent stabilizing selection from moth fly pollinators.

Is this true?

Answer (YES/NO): YES